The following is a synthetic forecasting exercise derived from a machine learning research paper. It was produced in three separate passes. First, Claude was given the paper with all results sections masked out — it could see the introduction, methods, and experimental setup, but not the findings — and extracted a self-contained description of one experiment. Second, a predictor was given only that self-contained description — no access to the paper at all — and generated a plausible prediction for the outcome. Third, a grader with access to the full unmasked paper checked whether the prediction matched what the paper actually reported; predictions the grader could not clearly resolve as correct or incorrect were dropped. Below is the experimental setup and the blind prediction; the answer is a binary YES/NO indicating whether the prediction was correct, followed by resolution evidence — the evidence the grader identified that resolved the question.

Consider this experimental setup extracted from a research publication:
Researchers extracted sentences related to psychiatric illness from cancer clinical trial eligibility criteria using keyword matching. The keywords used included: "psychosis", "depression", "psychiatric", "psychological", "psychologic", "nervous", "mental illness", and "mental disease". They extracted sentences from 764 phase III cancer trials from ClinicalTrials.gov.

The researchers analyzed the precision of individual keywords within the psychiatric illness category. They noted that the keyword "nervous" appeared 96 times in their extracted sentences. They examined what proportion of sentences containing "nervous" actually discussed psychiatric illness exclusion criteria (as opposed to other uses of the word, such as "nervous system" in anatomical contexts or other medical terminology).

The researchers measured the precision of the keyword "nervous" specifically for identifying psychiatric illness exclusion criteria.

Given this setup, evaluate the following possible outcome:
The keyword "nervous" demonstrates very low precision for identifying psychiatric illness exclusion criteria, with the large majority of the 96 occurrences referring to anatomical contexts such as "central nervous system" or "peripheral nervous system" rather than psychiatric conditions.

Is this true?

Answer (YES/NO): NO